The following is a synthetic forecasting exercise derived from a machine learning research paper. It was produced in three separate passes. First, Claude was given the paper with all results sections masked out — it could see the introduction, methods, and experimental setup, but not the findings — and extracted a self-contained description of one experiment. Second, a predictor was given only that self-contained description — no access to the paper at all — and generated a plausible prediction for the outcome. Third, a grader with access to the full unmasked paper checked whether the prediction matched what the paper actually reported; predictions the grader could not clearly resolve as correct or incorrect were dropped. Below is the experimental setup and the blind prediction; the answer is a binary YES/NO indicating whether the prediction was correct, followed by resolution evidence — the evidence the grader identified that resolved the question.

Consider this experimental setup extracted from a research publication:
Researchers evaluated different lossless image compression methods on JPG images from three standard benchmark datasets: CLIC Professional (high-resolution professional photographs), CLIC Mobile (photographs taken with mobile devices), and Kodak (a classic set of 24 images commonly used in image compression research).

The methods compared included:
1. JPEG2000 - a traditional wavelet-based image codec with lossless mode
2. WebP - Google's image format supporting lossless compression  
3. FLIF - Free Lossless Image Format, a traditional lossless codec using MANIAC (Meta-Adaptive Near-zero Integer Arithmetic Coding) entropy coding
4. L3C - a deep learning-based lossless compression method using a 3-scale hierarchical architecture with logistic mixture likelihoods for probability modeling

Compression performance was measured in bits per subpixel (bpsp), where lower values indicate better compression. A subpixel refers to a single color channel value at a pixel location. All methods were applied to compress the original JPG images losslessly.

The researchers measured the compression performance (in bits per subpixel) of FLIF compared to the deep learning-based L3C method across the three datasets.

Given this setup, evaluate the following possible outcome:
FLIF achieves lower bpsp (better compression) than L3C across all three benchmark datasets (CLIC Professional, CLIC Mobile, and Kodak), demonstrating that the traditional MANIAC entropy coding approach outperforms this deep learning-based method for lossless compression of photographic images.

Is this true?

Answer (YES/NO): YES